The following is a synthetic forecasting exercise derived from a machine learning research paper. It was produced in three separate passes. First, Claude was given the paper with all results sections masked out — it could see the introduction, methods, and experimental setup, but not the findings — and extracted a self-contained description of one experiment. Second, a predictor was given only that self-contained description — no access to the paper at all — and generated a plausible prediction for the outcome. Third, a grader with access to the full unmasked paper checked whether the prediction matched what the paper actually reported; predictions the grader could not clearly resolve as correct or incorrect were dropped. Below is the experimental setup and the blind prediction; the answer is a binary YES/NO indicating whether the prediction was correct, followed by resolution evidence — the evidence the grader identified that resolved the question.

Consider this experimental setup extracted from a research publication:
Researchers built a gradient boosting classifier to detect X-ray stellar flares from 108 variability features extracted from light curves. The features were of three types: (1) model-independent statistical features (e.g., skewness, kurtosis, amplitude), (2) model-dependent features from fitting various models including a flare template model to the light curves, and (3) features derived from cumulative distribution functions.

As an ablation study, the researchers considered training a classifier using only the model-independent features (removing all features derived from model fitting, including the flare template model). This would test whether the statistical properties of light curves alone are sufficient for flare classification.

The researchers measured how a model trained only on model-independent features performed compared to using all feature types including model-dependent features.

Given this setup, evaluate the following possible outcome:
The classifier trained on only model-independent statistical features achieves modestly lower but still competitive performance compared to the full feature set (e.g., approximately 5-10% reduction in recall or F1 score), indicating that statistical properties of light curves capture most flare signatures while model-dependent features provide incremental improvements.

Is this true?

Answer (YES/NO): NO